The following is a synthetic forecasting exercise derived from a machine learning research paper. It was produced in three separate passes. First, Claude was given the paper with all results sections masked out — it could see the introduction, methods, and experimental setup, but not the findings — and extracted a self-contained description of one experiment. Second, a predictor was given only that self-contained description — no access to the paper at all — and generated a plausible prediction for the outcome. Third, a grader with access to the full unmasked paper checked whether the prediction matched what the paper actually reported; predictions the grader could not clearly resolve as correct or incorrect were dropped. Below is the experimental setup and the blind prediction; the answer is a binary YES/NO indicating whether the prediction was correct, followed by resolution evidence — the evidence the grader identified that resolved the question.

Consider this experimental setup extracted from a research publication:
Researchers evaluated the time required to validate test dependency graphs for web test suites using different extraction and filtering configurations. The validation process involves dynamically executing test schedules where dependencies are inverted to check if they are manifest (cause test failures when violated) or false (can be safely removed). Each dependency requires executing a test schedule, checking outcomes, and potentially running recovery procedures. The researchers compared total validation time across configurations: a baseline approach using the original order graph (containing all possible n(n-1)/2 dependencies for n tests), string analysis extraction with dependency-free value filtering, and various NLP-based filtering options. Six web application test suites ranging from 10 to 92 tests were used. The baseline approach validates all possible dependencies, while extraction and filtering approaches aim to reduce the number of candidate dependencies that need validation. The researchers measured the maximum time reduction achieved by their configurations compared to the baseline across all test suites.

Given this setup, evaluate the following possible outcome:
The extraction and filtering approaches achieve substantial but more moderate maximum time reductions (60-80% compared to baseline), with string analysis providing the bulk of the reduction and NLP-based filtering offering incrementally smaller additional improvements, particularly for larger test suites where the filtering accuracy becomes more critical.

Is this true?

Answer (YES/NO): NO